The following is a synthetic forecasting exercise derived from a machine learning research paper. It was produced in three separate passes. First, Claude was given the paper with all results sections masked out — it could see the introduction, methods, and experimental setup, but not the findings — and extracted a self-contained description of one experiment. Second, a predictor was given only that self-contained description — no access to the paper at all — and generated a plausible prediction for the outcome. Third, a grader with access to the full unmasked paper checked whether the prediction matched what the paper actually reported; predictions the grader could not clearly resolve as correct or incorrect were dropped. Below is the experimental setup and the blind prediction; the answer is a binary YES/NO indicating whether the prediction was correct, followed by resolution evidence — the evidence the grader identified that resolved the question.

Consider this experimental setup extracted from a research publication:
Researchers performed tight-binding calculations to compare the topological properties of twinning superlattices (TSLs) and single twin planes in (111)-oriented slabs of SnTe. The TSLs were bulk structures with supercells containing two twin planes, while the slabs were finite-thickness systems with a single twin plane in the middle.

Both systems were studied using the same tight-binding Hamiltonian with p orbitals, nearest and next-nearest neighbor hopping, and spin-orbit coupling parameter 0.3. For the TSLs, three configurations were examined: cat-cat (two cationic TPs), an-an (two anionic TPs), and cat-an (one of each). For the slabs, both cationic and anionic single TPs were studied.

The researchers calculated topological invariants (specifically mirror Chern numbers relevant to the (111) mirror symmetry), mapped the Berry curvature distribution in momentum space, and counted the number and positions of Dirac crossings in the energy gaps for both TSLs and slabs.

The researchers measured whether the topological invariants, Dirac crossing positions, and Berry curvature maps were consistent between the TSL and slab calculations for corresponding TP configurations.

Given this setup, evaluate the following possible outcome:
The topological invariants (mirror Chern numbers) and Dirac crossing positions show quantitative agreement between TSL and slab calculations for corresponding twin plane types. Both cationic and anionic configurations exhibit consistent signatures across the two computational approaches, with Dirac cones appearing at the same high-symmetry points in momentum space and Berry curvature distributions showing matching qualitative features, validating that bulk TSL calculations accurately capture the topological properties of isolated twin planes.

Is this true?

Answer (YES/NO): YES